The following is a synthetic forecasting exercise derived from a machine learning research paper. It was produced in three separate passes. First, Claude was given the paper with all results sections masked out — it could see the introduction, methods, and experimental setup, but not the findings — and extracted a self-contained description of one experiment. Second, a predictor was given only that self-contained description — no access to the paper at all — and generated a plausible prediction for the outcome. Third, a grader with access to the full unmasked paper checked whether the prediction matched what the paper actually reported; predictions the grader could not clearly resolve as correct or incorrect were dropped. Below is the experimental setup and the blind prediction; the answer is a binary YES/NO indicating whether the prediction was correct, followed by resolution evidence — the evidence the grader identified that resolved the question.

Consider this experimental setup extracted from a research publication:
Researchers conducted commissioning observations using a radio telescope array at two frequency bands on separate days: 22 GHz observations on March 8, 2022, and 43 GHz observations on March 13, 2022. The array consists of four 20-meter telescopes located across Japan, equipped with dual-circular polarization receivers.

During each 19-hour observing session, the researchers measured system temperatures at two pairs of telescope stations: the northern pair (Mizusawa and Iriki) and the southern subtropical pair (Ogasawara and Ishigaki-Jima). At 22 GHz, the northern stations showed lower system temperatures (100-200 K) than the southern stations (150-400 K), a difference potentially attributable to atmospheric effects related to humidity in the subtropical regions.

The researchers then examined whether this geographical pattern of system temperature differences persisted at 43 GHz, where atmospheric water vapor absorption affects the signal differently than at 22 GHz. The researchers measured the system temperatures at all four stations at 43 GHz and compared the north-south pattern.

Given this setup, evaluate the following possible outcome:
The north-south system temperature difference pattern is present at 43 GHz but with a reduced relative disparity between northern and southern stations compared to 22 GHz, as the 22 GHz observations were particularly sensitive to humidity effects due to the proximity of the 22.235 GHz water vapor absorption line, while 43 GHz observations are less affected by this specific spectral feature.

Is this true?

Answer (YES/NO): NO